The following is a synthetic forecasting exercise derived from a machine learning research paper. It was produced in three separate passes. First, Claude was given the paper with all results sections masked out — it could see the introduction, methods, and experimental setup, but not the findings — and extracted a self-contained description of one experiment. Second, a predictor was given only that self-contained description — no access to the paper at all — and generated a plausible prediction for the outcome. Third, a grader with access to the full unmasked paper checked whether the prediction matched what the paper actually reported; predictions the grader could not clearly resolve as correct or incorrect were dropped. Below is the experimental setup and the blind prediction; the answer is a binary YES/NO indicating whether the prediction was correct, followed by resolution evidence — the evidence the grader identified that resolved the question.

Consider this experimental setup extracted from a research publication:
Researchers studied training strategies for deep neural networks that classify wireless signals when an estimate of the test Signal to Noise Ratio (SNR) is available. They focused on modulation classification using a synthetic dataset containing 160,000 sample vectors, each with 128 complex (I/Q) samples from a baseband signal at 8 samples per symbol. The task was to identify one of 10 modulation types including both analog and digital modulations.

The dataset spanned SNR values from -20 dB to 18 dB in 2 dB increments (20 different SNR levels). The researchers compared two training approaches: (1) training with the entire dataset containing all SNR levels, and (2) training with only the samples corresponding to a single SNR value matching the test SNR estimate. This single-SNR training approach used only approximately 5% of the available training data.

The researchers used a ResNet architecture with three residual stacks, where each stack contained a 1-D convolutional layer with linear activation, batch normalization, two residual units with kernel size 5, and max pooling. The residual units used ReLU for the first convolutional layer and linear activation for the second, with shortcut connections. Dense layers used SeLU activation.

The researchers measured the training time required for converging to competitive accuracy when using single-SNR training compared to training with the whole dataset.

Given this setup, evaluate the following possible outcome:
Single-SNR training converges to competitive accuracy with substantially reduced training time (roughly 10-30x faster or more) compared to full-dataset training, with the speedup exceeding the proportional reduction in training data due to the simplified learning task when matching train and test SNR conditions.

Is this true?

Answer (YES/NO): YES